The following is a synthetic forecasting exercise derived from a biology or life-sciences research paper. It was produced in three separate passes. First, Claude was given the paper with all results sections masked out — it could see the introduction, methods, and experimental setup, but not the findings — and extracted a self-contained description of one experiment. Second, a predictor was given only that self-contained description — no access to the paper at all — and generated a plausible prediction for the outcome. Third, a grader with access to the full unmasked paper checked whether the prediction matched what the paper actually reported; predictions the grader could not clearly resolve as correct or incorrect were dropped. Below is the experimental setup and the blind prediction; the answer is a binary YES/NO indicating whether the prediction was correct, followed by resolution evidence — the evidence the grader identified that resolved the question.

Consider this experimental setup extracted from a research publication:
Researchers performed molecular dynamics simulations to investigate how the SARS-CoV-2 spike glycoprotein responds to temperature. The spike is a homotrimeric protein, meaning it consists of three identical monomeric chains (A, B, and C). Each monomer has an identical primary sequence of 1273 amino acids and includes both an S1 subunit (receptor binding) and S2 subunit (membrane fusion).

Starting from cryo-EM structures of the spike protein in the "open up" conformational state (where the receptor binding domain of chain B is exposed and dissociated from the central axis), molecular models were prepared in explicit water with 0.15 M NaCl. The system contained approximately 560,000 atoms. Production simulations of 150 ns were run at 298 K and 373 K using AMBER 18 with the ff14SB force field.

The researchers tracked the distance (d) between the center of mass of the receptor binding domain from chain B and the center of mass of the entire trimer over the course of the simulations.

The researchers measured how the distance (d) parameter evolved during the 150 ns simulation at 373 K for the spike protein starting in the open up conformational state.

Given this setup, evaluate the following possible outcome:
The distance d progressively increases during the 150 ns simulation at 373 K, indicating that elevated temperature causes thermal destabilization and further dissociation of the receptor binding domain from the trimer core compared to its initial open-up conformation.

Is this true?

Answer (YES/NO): NO